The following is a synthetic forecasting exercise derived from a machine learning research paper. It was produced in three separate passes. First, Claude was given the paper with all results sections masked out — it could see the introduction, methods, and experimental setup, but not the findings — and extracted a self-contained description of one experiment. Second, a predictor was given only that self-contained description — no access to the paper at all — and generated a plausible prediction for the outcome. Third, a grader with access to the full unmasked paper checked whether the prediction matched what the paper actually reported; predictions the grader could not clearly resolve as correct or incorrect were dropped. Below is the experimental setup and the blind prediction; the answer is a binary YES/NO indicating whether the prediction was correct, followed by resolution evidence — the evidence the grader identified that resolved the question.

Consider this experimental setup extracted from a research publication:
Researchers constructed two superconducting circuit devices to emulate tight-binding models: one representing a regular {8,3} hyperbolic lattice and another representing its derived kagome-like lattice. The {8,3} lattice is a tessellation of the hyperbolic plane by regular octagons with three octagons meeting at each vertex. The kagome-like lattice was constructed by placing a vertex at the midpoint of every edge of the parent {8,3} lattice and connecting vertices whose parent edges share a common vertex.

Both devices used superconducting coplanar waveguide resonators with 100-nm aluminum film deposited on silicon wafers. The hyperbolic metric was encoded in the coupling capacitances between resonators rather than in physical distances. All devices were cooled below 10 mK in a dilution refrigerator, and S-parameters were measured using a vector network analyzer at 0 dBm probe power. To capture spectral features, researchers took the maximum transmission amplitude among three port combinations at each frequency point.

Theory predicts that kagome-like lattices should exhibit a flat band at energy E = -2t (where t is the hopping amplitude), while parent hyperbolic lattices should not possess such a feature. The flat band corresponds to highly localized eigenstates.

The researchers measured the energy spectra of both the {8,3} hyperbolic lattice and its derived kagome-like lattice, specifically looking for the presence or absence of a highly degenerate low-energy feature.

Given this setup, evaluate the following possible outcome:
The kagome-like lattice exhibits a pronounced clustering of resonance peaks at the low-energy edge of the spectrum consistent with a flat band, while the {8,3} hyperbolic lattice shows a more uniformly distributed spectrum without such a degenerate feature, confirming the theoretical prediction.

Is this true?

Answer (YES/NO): YES